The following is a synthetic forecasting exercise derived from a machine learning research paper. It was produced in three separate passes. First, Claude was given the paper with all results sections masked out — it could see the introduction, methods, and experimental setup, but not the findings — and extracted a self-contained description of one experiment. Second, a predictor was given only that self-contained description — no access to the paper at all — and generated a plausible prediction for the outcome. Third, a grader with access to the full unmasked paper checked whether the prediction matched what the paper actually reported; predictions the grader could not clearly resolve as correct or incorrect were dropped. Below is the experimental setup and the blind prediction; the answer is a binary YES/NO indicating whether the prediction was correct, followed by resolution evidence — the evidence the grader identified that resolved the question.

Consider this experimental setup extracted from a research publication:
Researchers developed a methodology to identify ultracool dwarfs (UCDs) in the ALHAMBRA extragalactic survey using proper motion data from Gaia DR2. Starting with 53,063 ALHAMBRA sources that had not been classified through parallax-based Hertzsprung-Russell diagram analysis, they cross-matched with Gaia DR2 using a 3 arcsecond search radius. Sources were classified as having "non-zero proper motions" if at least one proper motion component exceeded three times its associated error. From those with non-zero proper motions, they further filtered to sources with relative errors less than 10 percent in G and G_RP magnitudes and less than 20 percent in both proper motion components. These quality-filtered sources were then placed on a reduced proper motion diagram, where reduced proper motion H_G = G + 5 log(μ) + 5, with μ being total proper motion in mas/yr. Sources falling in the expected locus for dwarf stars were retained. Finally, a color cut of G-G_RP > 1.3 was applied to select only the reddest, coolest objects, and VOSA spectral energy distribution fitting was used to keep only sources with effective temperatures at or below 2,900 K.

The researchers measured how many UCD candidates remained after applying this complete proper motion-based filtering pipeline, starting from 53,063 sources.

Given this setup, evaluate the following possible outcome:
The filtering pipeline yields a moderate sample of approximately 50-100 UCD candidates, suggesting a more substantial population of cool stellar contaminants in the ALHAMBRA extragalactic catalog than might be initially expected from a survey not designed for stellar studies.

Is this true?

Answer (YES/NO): NO